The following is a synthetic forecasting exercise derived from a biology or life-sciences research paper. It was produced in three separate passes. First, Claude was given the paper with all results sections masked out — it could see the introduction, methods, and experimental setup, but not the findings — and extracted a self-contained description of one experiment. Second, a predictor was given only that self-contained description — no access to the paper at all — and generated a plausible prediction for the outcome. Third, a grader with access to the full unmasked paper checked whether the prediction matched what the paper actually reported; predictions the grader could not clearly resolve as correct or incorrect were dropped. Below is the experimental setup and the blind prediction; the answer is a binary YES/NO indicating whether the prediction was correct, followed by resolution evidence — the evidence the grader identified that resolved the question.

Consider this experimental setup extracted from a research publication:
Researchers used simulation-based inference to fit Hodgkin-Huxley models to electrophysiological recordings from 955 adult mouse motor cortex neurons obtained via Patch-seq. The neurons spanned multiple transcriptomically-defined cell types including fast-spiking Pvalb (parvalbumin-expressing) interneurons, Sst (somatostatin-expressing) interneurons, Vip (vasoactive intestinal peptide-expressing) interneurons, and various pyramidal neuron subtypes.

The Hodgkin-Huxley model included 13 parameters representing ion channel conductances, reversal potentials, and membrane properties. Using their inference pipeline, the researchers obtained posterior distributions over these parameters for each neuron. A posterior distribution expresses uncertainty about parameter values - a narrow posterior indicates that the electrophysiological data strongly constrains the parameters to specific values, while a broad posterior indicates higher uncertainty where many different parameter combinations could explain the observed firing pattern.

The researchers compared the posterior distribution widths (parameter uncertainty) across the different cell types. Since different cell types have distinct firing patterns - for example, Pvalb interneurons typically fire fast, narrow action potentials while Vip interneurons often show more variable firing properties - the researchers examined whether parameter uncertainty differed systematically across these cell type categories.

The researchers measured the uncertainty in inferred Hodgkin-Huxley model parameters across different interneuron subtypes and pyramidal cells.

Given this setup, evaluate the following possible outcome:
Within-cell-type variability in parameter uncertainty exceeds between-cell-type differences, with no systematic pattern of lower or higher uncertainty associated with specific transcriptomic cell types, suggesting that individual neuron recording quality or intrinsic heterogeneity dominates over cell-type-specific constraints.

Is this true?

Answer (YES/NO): NO